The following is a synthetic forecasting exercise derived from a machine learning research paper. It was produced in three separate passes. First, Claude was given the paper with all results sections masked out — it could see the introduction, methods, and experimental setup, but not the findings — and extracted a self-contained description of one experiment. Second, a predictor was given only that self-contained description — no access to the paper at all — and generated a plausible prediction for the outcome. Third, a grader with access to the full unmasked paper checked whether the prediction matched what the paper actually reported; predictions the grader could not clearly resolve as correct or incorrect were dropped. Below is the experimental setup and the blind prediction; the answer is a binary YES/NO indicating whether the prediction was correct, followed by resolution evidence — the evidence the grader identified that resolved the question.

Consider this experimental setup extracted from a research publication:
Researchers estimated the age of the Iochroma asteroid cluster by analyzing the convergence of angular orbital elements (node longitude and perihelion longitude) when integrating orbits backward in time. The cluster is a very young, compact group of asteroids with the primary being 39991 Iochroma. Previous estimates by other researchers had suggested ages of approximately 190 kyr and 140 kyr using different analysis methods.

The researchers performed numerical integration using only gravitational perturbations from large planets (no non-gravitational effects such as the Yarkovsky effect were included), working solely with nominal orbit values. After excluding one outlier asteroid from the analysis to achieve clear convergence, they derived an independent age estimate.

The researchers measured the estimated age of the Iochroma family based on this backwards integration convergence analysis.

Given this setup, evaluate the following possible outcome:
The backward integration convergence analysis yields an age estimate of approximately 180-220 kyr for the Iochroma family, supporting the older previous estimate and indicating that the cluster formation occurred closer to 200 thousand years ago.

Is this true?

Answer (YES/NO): NO